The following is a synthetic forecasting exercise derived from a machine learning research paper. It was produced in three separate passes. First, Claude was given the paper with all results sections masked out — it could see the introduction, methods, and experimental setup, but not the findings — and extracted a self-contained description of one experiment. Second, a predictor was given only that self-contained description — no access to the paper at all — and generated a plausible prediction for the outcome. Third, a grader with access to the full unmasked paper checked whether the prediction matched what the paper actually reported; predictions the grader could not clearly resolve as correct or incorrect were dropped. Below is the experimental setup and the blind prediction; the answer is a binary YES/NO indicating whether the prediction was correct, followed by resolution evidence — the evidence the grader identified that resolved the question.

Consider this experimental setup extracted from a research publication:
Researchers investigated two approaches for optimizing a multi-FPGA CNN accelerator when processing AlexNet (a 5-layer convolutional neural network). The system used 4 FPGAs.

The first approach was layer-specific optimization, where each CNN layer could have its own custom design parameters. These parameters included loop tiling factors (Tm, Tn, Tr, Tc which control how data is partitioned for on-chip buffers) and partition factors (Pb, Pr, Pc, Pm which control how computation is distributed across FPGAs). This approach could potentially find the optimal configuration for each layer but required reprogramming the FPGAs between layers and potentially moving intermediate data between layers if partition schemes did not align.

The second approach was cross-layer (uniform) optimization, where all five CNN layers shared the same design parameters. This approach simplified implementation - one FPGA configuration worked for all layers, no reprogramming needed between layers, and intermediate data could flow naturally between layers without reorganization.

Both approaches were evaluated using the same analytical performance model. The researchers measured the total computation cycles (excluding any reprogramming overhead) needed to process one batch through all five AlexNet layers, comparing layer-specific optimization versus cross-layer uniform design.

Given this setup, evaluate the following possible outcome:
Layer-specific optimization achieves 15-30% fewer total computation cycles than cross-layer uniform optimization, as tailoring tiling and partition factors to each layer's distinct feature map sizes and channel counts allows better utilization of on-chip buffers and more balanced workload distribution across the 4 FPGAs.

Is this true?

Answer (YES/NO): NO